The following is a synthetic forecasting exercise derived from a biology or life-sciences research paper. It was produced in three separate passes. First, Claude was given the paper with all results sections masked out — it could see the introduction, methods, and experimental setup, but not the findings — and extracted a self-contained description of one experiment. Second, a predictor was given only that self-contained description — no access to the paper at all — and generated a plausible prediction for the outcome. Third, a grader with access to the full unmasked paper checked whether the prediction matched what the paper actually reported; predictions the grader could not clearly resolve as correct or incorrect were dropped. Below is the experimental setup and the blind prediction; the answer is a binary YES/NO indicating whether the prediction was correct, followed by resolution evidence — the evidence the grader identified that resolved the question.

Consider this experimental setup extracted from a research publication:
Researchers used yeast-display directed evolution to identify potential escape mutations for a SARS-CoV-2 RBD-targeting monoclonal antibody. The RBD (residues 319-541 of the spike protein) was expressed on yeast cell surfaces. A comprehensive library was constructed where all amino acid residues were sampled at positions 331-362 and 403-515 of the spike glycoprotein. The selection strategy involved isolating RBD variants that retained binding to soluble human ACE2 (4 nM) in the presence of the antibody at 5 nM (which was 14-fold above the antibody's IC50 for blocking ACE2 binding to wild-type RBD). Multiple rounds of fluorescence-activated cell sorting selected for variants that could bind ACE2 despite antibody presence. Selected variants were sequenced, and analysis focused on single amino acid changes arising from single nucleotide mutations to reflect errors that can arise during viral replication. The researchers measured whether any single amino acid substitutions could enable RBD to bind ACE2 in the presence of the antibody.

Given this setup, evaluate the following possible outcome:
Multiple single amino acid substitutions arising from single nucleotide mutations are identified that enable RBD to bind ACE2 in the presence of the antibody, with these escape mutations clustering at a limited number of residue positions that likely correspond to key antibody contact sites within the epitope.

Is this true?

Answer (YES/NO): YES